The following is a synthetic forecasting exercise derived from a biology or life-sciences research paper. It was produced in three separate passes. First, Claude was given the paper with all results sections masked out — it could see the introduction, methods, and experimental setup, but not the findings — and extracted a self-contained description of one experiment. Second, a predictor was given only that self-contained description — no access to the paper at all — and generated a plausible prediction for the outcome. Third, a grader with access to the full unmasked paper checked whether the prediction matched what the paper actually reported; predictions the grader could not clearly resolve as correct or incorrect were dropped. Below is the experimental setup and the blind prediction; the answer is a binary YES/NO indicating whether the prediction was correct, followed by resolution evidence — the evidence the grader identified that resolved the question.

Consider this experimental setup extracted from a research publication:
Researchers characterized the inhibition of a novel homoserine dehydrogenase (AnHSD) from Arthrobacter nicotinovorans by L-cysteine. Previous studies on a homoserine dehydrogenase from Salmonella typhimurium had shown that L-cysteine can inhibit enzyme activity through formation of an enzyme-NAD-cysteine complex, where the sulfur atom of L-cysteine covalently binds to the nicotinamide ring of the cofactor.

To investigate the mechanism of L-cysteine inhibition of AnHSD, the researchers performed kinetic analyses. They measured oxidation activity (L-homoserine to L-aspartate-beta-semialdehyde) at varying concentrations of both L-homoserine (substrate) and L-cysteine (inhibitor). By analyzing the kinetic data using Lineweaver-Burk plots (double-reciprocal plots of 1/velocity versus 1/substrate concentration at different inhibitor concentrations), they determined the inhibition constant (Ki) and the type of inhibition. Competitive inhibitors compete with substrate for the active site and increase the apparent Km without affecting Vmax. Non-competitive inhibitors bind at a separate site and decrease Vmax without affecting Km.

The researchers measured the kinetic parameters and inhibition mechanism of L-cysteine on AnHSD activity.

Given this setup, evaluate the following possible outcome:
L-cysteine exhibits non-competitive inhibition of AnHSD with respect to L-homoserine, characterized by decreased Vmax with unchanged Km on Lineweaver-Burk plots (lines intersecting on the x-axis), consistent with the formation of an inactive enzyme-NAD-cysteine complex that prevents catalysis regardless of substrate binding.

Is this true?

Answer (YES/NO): NO